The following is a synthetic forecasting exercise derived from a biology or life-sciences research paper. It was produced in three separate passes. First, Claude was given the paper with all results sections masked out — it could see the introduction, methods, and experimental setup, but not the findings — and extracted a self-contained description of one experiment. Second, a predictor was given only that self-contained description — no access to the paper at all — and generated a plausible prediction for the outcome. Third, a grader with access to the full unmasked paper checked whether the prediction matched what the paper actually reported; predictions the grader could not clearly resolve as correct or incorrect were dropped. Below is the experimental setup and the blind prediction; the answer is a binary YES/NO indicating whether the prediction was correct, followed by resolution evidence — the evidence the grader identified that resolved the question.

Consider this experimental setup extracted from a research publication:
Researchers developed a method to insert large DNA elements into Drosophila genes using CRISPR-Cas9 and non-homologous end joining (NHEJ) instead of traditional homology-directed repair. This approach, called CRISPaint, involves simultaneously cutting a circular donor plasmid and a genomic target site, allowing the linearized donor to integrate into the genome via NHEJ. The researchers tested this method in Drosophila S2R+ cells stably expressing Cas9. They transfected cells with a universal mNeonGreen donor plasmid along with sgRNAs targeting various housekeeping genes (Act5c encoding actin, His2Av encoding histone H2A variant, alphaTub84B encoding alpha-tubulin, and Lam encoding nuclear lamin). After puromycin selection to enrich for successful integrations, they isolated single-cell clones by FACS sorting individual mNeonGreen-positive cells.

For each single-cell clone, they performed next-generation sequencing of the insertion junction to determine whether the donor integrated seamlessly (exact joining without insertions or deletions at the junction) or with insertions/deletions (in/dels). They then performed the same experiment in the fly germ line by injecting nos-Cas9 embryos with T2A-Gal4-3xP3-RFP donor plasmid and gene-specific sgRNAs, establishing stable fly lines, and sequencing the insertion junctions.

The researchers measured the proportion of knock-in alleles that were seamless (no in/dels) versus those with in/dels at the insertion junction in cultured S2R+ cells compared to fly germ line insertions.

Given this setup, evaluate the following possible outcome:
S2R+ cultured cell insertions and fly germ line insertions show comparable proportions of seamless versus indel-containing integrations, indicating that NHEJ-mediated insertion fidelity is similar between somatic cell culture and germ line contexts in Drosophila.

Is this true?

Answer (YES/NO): NO